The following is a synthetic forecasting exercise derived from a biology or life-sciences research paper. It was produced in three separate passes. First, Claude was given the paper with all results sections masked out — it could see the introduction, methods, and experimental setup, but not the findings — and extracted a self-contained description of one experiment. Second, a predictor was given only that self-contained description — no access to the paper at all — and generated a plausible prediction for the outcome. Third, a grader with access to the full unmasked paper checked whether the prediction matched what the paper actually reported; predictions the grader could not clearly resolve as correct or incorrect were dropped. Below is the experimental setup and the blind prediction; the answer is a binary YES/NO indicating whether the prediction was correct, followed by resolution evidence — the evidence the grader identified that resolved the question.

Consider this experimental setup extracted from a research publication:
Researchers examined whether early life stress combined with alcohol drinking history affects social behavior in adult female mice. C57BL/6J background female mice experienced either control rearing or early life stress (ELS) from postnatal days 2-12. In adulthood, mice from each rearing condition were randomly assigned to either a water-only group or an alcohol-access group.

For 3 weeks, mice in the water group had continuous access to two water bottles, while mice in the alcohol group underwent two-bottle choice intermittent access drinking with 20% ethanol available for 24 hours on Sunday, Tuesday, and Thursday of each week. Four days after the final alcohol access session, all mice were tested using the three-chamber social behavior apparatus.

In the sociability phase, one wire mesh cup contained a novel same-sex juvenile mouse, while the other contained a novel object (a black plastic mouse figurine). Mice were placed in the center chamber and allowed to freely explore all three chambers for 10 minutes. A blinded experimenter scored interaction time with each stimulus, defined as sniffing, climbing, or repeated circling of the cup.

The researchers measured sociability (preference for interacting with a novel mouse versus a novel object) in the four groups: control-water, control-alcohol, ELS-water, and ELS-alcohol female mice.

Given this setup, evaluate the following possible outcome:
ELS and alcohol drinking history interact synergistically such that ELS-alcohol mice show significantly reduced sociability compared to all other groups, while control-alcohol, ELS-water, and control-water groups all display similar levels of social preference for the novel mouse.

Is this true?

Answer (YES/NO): YES